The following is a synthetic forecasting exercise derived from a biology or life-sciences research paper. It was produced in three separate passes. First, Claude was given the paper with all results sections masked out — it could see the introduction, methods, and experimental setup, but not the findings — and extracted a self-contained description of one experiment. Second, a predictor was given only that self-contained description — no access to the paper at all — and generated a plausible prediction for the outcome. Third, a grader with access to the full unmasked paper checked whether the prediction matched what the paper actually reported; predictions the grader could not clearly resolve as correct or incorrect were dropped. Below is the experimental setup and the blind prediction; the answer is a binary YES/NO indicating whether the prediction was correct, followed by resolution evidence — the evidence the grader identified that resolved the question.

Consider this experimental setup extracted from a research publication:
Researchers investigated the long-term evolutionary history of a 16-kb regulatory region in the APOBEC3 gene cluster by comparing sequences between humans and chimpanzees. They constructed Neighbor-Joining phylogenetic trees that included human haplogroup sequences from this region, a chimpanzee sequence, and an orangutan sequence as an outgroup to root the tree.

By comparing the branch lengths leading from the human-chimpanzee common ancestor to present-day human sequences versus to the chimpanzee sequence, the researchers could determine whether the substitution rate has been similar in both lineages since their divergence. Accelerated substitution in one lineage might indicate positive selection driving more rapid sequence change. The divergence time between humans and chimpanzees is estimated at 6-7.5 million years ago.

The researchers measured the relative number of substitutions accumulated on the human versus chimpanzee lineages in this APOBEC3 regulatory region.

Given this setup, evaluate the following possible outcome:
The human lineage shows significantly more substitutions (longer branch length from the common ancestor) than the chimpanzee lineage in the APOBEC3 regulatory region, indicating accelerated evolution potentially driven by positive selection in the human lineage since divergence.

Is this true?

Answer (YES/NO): NO